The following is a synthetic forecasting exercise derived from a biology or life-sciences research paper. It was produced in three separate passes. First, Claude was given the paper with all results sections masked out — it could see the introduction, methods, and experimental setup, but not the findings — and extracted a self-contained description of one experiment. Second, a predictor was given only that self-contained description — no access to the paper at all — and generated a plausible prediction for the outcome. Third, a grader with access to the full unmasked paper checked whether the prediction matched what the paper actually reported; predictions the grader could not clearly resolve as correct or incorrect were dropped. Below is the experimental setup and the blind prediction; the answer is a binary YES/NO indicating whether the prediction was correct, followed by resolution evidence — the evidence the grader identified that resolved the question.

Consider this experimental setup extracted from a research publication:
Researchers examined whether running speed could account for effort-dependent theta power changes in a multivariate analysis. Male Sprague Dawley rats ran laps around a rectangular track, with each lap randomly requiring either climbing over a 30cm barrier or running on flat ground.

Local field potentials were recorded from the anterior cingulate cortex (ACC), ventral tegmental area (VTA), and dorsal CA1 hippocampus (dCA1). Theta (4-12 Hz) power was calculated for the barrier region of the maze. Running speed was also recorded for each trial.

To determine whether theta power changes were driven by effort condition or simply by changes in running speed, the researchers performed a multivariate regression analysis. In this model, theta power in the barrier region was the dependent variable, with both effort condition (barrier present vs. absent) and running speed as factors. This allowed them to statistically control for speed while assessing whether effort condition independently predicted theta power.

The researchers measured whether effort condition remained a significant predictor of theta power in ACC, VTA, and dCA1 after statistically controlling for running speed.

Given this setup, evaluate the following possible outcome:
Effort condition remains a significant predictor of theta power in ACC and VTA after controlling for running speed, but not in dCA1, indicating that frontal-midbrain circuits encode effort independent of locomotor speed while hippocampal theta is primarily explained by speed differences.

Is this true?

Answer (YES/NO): YES